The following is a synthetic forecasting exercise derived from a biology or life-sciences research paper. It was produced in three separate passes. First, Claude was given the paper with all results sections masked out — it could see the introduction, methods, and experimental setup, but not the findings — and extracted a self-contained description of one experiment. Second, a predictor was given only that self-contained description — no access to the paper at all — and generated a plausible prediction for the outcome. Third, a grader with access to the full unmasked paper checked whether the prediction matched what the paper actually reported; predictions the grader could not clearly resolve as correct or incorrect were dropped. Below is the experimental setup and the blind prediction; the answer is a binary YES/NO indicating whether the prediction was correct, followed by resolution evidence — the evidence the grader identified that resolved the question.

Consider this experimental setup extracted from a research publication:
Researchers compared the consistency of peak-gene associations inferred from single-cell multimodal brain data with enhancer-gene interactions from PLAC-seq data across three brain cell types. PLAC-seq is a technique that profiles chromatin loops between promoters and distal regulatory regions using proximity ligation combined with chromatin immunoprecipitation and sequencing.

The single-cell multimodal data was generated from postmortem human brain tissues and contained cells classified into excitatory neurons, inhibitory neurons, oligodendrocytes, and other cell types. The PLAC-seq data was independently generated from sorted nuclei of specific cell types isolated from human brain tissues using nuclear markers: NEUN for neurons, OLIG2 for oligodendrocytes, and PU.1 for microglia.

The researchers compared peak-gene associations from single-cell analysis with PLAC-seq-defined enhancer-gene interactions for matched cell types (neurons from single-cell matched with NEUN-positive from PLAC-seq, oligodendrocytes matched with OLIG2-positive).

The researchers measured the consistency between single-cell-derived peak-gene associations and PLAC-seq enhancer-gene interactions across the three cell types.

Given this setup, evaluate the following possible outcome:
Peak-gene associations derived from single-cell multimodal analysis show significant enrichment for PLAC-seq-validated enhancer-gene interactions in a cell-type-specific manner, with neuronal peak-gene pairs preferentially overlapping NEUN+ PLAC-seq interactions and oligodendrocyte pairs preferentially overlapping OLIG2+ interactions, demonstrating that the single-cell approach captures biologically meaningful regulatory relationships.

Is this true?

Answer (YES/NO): YES